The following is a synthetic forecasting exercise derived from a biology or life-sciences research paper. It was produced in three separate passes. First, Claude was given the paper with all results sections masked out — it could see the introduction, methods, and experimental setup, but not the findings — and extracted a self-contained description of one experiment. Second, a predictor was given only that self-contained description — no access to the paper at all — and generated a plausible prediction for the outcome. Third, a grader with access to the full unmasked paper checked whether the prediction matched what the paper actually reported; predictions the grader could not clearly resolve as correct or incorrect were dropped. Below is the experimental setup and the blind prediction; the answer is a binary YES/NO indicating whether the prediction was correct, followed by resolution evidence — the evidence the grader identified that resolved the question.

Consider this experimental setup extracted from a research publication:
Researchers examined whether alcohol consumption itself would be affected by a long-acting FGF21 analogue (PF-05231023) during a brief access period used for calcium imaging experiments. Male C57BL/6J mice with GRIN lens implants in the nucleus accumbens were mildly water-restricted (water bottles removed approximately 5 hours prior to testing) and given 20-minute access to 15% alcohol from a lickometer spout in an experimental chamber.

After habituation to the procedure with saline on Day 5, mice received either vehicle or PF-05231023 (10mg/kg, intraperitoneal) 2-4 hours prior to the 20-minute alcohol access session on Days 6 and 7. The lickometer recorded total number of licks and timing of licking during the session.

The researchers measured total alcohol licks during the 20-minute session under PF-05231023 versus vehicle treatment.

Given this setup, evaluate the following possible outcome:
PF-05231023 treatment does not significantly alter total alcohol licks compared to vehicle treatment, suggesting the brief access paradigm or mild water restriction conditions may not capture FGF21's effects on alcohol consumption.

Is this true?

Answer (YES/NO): YES